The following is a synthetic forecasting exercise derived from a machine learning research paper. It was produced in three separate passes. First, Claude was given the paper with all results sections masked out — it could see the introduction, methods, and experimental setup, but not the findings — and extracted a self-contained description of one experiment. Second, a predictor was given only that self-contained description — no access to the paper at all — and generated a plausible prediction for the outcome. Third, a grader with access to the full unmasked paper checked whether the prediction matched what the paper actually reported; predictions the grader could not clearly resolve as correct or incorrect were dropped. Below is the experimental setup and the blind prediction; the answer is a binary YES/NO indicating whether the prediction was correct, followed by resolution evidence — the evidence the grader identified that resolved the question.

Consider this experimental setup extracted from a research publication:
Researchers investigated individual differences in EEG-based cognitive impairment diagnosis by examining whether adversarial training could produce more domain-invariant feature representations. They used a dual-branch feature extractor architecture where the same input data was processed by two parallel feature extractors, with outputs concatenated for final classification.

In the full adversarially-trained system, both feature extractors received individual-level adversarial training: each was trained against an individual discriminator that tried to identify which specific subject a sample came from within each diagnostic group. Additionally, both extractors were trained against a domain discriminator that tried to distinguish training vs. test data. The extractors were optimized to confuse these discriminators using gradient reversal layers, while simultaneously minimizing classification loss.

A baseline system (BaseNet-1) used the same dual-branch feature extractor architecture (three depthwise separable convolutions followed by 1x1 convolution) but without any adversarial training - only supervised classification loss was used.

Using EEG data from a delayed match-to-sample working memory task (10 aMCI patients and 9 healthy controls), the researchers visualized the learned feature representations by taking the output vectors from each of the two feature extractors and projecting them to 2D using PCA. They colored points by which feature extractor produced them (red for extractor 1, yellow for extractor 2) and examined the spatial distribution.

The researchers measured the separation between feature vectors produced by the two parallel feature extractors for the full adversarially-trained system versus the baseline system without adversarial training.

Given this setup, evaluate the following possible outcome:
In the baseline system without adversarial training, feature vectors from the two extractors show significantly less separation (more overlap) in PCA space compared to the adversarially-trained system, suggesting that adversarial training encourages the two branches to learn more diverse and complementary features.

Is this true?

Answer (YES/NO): YES